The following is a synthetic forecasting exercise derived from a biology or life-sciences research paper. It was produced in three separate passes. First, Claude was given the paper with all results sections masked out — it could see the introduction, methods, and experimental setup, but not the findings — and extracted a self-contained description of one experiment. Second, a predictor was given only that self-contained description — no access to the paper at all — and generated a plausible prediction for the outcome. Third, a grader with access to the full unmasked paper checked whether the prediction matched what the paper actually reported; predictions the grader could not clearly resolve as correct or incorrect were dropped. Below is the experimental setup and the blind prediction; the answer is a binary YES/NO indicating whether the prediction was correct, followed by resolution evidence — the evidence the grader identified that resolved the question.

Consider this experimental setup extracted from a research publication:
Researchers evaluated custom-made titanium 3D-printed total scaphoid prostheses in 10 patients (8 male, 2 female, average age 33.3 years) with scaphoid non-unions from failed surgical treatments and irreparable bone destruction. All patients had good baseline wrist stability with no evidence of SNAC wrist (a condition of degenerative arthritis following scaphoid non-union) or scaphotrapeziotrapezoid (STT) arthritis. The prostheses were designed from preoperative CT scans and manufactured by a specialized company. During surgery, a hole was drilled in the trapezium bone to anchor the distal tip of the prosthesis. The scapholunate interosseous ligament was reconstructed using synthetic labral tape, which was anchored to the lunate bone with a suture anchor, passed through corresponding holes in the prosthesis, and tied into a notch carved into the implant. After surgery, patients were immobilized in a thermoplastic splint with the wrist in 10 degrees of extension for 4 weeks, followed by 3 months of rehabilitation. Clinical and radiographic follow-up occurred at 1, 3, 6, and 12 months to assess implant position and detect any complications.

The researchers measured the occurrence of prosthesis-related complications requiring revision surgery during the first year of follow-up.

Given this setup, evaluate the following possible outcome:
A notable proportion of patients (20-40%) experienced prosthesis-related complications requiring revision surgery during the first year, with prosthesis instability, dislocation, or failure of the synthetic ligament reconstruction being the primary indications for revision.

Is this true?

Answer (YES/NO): NO